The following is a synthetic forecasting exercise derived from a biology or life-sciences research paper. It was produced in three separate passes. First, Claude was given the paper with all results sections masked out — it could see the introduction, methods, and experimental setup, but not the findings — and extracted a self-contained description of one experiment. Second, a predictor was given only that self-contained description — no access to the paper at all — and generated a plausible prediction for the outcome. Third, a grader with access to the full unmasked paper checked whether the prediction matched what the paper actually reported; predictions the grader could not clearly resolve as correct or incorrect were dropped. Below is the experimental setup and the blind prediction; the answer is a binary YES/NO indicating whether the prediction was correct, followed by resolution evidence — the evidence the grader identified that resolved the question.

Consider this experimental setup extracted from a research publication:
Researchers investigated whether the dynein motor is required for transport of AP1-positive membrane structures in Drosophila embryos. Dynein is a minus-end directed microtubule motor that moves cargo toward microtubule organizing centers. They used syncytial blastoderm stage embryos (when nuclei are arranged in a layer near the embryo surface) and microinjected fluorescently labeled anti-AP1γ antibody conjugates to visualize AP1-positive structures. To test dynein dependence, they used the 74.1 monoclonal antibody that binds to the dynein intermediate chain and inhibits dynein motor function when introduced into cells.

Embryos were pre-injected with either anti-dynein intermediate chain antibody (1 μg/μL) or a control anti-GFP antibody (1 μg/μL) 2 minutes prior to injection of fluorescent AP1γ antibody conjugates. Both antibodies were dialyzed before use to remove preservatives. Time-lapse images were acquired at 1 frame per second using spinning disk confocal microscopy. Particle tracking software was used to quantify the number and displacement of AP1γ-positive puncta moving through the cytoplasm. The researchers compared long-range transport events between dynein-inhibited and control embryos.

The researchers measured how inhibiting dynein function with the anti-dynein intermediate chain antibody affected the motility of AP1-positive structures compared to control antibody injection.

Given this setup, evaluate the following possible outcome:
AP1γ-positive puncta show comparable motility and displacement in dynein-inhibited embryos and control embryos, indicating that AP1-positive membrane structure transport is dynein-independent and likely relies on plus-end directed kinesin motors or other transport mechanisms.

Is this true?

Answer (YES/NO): NO